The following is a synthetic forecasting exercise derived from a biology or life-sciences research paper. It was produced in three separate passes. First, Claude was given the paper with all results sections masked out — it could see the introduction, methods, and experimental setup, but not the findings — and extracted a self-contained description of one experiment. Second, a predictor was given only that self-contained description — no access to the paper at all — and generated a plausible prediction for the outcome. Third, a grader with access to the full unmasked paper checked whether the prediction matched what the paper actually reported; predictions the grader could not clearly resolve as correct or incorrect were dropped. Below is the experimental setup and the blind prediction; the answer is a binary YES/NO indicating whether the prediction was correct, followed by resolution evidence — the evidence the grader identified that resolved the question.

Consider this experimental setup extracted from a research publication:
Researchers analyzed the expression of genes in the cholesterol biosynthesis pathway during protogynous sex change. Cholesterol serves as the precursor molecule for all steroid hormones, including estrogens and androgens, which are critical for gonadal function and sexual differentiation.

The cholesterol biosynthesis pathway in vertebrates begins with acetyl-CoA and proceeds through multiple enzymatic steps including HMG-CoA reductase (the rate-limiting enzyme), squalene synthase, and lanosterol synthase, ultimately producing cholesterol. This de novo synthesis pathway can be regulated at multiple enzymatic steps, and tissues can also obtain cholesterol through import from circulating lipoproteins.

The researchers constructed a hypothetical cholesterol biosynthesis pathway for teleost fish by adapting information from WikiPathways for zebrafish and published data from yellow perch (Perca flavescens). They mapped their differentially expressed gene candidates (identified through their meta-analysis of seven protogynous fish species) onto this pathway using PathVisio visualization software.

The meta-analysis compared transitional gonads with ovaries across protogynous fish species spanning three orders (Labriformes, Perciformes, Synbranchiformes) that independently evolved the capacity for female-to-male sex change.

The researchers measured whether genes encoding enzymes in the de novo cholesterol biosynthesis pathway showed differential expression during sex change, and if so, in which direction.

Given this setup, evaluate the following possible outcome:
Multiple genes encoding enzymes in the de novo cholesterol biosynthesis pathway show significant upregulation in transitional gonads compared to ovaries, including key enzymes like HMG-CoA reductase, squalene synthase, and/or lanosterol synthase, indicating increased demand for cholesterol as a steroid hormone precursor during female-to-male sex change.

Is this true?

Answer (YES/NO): NO